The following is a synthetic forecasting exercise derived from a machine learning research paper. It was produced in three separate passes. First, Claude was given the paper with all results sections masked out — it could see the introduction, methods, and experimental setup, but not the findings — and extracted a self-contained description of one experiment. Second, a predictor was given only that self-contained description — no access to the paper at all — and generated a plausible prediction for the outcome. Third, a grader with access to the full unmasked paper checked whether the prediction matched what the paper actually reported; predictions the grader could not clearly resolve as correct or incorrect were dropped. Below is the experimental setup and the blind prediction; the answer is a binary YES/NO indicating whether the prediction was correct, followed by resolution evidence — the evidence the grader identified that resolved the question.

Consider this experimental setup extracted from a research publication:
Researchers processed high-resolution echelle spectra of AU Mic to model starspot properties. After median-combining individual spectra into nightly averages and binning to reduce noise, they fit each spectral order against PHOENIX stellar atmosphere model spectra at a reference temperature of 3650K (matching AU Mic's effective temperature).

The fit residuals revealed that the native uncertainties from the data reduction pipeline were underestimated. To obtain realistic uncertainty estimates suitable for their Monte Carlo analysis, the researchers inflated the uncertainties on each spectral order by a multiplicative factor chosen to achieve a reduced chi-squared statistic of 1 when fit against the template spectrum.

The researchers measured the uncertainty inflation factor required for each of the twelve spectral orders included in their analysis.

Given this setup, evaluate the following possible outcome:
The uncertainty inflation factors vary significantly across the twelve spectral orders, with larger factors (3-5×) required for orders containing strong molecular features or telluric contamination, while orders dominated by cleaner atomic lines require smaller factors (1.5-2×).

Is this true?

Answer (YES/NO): NO